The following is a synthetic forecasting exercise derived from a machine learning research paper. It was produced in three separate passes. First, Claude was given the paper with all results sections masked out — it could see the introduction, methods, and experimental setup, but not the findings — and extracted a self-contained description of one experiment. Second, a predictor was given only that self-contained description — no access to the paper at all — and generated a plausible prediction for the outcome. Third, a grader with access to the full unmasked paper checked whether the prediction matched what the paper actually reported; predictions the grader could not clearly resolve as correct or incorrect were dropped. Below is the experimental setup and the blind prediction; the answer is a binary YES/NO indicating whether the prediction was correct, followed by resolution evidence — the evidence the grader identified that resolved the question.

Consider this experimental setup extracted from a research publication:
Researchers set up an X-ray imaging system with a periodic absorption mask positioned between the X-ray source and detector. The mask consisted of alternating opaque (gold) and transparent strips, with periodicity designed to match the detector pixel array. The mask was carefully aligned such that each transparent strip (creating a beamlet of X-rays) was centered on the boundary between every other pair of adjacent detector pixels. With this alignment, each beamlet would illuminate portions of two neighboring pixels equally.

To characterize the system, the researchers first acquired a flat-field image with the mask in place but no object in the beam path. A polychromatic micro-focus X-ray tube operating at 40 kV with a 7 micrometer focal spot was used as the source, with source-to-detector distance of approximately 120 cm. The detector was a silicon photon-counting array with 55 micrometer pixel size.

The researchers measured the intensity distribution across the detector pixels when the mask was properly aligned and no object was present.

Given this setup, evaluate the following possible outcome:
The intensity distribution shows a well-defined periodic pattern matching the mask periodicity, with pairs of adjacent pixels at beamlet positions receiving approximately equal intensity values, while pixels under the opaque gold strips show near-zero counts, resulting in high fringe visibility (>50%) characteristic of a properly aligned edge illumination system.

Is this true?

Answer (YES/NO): NO